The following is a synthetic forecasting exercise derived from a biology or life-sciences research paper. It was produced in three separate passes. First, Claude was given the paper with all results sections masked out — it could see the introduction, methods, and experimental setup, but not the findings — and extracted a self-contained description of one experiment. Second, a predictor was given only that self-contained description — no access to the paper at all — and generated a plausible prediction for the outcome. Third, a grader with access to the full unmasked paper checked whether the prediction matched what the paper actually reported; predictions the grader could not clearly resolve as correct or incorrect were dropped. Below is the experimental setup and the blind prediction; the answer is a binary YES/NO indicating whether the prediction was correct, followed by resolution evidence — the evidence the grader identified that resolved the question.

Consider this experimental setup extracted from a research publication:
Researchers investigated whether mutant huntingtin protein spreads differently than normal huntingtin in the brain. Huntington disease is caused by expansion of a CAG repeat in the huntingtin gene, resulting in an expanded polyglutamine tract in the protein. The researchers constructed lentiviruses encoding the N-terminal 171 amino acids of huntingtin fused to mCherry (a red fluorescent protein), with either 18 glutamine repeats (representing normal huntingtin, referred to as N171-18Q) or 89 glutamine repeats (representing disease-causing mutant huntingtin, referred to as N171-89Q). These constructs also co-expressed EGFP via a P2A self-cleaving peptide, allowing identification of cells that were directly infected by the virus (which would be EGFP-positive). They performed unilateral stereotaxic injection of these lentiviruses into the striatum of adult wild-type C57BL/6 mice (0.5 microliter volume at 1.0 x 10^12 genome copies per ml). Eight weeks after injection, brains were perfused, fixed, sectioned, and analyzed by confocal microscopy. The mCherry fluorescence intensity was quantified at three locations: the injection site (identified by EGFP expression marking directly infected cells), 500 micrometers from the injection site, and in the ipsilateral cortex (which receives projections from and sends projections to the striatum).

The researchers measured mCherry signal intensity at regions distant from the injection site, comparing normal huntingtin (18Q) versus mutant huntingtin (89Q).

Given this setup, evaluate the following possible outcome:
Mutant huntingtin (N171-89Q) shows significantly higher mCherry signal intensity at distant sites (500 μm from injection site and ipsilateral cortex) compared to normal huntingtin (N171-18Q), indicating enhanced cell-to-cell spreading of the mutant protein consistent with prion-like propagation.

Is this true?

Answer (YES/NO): YES